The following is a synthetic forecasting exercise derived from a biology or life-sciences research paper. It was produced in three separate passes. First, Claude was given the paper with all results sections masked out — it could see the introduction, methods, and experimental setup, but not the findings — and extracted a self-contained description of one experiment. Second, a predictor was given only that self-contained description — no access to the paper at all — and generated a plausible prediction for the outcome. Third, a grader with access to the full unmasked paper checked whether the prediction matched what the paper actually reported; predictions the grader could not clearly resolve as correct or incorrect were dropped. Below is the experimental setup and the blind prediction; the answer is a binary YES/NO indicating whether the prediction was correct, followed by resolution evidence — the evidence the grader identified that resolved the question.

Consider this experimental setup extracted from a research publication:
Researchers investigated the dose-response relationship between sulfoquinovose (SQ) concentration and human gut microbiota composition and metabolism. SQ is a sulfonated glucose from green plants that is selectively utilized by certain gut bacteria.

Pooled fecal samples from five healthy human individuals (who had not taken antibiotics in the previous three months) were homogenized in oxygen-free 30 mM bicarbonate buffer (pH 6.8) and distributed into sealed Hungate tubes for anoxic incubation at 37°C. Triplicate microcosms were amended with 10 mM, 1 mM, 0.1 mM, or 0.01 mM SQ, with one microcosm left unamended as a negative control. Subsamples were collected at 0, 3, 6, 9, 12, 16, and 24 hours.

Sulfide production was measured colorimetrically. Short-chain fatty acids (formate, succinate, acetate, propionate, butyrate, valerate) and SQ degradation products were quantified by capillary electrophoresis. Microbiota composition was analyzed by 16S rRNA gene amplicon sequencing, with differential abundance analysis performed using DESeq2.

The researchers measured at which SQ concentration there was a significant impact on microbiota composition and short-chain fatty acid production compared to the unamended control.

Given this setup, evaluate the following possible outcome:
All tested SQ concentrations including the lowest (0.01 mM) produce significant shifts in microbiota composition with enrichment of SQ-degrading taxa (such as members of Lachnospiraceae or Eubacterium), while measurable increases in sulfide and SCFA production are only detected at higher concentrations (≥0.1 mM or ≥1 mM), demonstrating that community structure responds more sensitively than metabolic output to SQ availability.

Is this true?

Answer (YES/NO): NO